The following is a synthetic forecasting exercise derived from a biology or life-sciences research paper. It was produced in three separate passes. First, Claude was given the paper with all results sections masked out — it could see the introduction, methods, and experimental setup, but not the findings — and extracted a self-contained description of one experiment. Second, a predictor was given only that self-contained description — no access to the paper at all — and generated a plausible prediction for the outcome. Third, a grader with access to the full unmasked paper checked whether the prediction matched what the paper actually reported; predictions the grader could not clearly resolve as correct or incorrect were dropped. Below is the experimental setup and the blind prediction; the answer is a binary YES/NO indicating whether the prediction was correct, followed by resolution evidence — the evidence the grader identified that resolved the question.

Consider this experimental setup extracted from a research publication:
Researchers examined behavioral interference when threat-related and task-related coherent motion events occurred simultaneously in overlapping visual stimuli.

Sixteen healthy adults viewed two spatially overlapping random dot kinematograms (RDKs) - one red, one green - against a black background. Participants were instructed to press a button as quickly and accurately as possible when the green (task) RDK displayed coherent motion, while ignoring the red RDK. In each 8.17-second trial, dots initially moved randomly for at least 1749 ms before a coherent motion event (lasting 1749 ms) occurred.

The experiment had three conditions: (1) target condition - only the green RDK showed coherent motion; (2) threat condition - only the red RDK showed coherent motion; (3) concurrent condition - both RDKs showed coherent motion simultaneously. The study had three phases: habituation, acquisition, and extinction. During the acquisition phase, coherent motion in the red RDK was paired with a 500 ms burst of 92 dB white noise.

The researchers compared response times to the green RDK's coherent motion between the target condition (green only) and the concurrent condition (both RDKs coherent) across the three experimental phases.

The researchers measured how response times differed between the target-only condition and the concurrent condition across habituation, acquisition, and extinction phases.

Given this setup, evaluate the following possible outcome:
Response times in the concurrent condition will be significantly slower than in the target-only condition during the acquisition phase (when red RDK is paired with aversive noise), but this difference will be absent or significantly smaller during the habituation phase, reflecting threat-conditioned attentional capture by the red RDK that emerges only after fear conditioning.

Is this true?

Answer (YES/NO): NO